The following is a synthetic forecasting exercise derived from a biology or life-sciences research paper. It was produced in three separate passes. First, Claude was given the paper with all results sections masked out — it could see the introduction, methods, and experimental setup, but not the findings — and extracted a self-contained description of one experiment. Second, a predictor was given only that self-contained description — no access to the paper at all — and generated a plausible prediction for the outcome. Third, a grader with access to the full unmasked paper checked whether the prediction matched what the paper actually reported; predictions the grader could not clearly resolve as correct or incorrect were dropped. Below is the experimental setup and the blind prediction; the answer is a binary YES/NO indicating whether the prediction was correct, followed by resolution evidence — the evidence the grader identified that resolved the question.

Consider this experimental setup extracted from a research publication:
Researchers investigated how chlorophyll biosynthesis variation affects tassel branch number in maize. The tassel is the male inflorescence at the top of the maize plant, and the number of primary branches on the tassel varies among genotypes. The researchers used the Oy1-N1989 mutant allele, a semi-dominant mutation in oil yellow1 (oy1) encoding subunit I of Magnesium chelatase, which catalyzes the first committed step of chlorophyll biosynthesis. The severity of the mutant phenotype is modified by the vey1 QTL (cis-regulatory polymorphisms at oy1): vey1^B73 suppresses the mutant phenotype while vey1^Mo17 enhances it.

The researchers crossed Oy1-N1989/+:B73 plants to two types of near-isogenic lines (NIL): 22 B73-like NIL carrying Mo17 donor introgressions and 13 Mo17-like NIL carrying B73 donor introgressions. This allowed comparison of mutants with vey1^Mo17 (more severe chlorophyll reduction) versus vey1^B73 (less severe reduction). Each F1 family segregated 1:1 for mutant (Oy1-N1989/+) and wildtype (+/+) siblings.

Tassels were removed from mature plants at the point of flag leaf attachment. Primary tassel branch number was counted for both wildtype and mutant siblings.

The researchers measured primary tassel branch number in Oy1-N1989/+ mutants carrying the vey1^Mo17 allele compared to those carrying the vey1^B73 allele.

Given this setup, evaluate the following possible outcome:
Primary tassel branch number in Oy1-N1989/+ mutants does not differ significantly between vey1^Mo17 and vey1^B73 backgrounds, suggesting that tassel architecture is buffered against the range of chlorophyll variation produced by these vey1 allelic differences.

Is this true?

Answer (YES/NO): NO